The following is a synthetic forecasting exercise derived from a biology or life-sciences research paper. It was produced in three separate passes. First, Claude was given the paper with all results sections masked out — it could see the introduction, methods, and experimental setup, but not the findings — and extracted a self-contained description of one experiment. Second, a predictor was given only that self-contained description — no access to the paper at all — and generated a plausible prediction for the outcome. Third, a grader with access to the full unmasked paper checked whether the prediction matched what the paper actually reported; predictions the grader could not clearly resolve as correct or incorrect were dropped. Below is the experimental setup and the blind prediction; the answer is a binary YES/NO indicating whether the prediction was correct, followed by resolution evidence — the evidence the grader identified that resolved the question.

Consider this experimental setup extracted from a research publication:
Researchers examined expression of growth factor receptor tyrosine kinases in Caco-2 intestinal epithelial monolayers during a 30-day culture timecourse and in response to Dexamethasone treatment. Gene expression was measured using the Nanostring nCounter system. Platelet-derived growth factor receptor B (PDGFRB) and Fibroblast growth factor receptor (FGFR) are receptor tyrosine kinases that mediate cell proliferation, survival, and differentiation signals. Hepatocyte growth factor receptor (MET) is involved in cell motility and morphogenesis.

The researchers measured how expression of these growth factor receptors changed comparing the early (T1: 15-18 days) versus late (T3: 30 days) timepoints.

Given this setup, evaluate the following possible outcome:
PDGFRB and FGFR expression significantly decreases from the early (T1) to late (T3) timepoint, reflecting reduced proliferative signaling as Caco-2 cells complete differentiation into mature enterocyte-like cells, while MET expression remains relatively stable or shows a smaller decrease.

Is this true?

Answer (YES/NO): NO